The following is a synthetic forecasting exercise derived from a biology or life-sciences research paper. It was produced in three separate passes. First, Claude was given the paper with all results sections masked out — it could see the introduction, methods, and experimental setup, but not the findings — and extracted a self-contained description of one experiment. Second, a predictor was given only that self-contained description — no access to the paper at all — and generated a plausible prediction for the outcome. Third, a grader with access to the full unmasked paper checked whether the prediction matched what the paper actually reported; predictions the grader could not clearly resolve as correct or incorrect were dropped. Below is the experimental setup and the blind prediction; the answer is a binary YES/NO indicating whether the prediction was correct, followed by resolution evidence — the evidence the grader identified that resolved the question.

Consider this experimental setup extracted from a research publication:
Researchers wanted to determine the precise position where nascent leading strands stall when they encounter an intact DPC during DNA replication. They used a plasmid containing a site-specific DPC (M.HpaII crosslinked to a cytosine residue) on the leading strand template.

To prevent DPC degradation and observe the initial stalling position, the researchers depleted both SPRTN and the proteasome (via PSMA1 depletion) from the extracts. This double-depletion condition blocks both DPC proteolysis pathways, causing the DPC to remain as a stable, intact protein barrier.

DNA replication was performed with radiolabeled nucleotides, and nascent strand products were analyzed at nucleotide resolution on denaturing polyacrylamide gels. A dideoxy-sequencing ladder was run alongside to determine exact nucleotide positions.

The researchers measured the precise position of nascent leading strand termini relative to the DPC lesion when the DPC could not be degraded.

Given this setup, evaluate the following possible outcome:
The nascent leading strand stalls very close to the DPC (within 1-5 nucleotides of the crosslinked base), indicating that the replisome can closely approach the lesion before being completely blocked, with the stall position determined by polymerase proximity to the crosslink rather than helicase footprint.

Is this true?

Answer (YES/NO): YES